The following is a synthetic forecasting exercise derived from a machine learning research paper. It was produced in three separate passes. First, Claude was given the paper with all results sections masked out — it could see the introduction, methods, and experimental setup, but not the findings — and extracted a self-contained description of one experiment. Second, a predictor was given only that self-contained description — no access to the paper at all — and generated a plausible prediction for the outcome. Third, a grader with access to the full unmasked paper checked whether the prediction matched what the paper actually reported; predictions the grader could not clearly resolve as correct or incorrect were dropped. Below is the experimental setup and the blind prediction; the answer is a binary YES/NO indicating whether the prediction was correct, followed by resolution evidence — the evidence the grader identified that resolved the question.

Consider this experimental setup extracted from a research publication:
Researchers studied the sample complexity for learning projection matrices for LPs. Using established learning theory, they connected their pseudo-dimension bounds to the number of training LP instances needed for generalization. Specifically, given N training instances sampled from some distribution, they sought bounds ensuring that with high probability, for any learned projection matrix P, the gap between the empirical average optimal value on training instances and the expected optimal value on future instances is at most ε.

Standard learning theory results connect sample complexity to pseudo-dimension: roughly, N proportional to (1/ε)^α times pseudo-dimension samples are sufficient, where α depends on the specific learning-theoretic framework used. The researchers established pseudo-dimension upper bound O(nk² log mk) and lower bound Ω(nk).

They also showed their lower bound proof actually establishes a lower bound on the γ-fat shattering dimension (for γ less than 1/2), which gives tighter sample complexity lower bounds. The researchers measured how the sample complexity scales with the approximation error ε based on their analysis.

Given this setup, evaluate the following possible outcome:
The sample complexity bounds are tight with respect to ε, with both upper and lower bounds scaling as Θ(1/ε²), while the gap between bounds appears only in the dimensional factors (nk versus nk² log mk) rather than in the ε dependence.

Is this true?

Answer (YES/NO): NO